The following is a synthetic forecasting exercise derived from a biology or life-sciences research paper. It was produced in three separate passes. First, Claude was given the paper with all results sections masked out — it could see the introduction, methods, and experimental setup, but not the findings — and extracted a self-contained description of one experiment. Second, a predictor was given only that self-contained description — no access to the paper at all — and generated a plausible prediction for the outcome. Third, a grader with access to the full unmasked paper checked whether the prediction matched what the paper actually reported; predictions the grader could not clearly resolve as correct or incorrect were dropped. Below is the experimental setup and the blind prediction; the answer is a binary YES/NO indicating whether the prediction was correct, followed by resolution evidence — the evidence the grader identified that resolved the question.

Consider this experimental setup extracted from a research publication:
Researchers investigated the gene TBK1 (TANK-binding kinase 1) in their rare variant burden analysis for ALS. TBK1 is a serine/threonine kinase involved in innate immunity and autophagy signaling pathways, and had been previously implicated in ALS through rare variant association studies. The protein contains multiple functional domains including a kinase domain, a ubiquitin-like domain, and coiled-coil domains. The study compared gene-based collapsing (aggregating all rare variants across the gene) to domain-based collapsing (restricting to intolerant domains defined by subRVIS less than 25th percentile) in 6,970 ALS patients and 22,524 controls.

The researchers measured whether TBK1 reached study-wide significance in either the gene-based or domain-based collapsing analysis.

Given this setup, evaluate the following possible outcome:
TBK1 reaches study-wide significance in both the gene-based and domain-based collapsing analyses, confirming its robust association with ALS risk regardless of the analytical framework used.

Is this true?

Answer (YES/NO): YES